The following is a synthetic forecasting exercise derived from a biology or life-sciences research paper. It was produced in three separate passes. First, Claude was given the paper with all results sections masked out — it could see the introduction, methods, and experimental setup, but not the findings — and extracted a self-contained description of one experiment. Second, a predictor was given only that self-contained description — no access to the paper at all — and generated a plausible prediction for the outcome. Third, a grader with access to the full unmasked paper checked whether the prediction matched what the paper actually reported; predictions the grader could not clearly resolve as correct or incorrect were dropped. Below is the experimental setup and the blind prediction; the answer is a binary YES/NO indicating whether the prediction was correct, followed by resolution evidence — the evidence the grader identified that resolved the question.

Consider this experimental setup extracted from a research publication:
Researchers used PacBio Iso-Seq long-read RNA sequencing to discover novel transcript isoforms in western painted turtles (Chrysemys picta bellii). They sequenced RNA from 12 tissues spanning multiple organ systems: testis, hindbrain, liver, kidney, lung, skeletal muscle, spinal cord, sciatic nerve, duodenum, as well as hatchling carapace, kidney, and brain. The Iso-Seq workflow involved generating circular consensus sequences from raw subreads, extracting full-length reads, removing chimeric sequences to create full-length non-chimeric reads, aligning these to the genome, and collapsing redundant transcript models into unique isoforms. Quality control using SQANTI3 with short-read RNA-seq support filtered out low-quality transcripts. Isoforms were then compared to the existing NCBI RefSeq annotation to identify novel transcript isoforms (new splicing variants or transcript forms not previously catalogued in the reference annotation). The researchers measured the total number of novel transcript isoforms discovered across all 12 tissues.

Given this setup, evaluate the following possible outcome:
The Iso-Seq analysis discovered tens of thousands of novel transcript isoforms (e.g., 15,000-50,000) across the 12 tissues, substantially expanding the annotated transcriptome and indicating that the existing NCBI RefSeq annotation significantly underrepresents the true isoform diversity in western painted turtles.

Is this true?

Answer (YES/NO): NO